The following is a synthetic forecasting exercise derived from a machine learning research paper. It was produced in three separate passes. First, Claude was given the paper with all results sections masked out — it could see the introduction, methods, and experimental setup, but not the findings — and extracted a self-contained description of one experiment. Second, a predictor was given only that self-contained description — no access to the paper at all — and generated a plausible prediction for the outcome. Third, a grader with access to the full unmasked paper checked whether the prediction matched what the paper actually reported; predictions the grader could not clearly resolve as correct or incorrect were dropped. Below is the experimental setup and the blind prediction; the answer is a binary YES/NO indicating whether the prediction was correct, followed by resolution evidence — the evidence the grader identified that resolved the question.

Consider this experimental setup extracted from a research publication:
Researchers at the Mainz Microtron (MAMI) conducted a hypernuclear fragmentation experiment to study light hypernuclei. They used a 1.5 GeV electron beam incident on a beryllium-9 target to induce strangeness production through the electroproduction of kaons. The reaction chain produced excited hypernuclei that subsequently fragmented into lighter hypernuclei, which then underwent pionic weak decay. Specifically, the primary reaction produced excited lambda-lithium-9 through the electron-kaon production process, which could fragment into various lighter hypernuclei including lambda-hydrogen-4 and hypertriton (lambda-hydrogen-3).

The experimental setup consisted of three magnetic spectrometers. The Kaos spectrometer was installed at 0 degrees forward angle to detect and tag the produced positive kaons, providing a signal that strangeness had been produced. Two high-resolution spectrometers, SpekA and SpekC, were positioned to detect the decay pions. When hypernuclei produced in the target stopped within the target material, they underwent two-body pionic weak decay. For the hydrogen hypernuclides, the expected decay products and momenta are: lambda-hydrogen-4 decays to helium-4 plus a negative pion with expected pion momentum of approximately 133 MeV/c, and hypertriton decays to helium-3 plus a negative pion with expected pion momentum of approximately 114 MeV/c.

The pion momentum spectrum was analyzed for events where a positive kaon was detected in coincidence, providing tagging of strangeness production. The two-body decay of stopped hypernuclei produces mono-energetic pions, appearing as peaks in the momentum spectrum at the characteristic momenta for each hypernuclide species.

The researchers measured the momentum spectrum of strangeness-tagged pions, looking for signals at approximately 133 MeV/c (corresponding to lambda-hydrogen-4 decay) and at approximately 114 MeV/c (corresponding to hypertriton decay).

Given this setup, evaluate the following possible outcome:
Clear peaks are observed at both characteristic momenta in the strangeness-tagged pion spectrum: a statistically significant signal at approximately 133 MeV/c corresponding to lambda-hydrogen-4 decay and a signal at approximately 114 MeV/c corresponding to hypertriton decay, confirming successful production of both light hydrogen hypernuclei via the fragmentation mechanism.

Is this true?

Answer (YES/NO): NO